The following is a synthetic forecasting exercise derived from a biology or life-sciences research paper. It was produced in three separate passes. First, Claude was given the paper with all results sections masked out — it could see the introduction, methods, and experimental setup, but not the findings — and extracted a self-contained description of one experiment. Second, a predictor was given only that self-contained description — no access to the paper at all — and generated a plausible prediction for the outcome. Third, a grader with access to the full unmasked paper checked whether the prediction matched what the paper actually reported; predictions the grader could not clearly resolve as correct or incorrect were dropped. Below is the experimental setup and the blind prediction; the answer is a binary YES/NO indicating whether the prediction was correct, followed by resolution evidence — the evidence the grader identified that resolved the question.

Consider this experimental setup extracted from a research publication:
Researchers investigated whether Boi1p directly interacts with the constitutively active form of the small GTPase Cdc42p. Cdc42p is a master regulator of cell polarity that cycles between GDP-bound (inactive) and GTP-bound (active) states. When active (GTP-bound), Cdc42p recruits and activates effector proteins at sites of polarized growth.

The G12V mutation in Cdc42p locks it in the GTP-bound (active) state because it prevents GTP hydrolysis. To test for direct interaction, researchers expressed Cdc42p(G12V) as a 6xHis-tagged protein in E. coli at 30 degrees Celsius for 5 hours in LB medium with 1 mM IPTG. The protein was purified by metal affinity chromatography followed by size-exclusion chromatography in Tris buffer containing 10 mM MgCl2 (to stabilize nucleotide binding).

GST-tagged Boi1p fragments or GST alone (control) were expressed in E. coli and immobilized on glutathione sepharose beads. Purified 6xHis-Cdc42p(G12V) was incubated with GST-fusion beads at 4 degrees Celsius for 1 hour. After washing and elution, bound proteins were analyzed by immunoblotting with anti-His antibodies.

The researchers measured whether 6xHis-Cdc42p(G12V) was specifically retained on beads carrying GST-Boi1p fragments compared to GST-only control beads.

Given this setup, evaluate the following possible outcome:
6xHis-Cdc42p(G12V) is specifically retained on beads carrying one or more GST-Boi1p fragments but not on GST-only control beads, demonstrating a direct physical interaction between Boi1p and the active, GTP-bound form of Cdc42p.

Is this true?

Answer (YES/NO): YES